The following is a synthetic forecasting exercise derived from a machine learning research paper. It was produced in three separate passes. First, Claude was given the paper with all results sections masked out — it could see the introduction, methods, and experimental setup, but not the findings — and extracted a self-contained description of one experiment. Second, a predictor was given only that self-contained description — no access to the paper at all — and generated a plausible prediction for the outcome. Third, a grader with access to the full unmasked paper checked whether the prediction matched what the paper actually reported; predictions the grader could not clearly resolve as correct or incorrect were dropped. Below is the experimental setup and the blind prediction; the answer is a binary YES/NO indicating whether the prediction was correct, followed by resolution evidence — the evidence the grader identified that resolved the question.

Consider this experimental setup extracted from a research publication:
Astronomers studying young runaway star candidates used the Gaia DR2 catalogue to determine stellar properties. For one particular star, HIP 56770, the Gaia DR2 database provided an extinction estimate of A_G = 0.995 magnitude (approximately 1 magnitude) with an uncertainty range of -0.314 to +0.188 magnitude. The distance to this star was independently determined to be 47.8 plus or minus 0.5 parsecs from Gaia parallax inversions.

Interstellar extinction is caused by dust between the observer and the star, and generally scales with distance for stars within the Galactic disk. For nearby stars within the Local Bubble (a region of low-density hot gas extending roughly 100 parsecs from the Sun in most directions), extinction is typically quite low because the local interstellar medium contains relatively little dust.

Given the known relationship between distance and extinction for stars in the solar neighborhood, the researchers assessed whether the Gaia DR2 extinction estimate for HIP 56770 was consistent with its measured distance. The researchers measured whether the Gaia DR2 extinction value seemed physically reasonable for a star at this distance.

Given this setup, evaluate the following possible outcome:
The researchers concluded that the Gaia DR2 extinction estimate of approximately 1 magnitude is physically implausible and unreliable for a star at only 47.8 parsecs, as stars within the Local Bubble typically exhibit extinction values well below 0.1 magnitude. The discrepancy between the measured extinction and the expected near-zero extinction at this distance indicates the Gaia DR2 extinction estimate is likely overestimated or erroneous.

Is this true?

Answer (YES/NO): YES